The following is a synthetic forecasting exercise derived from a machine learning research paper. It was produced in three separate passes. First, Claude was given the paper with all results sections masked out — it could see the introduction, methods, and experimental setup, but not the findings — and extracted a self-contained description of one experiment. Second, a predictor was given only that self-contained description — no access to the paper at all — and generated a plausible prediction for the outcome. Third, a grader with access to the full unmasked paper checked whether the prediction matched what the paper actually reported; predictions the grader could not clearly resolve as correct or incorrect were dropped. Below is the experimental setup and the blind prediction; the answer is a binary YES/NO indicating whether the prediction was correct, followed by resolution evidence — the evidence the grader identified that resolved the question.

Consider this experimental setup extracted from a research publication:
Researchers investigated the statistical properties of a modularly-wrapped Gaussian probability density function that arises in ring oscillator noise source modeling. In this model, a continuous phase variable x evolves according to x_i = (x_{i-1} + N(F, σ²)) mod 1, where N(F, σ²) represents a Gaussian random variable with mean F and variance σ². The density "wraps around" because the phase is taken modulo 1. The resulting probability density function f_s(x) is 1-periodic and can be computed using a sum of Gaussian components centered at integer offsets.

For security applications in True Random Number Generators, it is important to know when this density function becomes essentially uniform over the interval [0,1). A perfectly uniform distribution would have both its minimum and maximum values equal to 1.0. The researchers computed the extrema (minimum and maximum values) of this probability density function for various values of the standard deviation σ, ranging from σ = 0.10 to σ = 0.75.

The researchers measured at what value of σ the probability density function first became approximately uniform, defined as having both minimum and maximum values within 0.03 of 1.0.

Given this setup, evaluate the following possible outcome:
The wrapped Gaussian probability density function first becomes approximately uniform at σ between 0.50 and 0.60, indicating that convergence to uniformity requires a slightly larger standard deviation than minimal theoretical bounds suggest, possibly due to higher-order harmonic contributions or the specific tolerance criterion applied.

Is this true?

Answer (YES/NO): NO